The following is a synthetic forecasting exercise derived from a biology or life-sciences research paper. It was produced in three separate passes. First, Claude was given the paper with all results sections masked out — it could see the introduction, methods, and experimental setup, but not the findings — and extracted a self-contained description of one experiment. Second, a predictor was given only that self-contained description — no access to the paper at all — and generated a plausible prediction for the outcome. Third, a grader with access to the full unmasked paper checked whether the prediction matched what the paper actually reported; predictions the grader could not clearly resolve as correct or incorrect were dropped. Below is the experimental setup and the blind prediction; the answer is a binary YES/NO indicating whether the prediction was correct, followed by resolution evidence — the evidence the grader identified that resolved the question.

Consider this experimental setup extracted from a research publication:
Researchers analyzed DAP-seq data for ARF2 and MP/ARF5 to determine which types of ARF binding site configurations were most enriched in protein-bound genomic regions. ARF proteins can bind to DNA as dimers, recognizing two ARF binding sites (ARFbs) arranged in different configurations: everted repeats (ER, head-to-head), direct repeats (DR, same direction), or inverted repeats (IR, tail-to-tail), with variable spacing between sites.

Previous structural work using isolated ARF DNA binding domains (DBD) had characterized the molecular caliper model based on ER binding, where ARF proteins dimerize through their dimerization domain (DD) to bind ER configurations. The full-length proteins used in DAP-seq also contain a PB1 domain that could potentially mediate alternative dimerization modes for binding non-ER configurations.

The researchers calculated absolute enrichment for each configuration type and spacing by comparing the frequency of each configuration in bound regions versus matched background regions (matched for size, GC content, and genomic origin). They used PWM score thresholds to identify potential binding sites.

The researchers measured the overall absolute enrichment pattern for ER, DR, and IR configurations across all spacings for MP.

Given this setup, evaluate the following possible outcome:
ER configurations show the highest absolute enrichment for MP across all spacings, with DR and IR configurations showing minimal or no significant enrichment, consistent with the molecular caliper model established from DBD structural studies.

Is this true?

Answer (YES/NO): NO